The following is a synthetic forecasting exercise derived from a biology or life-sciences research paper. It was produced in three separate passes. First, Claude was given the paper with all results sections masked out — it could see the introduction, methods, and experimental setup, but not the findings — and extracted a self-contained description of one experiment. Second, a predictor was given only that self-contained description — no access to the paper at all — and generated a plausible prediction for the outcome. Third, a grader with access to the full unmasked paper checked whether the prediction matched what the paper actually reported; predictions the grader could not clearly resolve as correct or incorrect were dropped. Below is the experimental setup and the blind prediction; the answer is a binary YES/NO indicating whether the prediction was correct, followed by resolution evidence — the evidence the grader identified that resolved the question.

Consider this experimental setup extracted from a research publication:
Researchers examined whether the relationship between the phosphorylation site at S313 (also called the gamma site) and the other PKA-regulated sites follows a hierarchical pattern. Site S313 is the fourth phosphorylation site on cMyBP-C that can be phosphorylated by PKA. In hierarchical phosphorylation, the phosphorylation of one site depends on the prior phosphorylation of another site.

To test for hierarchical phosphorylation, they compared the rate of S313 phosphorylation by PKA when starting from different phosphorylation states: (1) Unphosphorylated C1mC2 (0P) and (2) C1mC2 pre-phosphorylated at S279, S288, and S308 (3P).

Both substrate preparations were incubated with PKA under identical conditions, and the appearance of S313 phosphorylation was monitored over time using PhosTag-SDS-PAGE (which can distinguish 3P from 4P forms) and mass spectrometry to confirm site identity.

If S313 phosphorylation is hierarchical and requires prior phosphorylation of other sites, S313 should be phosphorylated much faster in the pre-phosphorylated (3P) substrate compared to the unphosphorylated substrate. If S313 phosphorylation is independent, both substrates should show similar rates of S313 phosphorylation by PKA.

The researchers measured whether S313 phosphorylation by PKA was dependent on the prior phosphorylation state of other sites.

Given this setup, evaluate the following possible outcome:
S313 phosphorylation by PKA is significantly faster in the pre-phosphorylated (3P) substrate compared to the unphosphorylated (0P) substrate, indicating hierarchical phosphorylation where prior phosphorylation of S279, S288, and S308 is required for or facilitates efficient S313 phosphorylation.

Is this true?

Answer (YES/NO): YES